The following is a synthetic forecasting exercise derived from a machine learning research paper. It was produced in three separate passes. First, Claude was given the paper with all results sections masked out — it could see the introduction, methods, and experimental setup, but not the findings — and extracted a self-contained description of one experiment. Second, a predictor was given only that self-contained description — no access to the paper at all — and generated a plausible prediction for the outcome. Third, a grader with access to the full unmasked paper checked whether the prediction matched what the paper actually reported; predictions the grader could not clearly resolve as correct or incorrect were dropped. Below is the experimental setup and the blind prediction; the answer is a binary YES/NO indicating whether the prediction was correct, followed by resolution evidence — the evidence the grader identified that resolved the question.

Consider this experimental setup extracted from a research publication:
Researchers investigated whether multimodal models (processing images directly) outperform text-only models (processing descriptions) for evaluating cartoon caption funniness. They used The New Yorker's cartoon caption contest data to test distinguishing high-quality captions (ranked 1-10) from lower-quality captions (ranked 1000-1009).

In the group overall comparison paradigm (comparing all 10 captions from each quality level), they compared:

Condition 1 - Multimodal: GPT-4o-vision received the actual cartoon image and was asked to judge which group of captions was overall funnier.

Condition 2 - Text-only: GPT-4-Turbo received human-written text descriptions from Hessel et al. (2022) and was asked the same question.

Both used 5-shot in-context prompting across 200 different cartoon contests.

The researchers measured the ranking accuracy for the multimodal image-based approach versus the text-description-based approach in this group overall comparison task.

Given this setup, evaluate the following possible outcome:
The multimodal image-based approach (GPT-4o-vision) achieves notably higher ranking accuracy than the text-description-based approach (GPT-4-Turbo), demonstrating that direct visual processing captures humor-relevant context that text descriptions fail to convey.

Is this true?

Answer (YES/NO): NO